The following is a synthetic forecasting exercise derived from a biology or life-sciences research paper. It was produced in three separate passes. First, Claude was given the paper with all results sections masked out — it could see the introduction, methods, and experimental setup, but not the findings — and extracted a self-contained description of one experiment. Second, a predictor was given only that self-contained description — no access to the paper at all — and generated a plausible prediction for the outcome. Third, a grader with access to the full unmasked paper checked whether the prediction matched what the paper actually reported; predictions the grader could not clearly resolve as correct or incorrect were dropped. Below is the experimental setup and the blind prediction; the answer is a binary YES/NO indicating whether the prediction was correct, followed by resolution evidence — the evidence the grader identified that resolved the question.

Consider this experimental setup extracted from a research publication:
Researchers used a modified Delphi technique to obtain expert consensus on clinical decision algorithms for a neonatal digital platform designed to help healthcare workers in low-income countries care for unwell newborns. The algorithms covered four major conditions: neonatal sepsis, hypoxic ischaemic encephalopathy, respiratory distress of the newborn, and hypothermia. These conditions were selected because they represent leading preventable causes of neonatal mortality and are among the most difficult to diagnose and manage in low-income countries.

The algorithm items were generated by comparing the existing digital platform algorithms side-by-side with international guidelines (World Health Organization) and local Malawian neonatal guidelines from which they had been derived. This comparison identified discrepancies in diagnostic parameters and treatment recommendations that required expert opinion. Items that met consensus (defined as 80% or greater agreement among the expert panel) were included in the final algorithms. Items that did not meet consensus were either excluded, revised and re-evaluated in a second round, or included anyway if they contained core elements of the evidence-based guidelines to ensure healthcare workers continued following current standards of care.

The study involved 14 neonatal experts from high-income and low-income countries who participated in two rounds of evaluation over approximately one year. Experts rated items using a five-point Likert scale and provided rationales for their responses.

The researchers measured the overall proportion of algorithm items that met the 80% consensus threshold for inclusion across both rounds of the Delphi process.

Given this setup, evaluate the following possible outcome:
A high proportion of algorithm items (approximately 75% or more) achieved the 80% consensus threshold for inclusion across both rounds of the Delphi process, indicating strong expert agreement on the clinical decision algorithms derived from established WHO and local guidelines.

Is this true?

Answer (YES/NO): NO